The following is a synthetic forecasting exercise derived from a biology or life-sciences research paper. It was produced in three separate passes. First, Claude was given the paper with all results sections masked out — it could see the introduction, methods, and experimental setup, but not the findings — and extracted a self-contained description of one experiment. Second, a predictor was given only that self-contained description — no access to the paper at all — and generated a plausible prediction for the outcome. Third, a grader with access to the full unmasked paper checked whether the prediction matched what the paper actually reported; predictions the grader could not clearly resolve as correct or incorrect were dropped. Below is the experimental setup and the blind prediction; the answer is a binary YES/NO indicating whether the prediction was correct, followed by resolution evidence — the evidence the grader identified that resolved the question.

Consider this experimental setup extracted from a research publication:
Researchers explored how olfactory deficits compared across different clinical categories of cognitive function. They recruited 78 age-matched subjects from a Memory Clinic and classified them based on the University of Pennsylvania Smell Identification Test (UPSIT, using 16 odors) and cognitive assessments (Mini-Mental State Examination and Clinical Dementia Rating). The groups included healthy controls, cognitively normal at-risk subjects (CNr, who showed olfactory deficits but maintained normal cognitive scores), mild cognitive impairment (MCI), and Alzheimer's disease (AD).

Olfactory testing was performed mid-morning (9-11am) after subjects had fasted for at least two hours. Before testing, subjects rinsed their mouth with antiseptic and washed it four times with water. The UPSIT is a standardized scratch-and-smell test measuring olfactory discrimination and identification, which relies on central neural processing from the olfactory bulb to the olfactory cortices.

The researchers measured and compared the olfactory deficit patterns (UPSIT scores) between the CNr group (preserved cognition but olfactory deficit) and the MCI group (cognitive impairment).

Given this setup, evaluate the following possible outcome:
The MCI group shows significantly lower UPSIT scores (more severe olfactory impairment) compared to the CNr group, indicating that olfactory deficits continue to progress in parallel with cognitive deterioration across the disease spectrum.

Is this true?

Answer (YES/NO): NO